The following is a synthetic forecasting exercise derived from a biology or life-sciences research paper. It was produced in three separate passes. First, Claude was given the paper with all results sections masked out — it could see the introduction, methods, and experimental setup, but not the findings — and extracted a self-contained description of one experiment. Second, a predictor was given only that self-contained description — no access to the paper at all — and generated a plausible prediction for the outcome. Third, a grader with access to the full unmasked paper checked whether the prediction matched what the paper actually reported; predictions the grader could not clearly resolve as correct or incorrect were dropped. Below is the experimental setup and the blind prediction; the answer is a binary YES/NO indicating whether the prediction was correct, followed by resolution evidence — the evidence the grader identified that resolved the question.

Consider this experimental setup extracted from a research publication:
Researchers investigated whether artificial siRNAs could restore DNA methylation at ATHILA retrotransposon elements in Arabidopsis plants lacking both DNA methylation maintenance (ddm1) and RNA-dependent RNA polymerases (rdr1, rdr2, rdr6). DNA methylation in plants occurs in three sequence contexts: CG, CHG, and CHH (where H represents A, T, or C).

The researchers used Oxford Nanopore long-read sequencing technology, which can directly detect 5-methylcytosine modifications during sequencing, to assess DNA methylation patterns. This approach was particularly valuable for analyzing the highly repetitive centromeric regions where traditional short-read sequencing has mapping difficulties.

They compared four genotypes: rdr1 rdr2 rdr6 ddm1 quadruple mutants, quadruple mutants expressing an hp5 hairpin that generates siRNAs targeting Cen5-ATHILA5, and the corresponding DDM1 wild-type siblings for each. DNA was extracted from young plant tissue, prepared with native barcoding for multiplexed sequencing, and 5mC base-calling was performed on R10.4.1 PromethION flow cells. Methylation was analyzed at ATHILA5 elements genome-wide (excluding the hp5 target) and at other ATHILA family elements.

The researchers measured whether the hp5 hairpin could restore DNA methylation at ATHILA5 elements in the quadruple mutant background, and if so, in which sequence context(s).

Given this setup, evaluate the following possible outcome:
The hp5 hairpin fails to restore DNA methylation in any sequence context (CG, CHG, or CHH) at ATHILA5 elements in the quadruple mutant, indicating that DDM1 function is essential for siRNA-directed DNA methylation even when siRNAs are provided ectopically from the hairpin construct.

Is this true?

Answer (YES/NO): NO